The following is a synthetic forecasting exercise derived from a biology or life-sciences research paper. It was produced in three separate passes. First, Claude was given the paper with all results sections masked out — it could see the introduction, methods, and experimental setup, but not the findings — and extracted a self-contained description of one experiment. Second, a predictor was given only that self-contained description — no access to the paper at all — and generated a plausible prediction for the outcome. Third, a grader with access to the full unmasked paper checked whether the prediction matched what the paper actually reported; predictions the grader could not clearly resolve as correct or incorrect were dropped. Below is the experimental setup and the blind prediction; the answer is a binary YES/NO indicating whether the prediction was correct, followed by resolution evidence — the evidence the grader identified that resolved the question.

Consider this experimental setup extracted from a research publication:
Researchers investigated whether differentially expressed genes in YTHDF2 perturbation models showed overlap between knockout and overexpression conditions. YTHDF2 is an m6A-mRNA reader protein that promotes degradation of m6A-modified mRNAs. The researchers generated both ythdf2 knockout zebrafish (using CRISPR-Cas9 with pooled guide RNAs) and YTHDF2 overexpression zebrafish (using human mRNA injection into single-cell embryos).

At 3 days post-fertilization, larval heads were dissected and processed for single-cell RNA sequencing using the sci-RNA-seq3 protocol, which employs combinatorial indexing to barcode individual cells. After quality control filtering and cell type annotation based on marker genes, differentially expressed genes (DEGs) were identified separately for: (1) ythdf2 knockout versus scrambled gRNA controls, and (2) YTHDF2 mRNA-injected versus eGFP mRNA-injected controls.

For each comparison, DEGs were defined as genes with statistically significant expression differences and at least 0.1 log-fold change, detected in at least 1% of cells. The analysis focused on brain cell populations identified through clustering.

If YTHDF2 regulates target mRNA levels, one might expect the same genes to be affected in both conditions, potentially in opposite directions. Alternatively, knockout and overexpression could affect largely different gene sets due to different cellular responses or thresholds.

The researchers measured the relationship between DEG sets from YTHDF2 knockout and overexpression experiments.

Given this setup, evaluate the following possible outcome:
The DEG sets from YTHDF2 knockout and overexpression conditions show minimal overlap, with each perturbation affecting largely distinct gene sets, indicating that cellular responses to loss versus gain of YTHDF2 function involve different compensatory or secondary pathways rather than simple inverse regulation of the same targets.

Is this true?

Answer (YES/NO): NO